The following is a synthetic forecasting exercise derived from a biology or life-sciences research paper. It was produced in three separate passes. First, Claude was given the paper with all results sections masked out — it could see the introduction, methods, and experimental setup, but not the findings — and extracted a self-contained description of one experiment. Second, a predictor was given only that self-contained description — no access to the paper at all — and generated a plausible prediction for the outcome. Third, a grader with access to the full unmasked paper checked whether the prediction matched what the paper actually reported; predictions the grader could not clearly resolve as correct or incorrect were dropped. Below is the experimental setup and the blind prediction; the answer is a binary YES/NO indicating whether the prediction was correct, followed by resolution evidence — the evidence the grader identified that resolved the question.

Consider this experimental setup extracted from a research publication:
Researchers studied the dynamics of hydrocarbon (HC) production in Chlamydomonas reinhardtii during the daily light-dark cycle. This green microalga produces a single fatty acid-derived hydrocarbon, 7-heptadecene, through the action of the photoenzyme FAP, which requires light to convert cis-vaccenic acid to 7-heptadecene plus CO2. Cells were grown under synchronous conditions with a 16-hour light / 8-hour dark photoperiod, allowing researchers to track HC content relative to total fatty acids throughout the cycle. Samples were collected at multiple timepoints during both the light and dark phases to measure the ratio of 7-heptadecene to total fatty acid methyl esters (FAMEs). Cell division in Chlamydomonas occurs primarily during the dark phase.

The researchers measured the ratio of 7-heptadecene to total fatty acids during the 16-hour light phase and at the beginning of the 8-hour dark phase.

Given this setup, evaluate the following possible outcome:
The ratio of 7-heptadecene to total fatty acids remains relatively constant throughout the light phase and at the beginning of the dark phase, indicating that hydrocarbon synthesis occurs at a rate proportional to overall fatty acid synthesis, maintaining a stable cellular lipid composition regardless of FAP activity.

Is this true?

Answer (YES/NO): NO